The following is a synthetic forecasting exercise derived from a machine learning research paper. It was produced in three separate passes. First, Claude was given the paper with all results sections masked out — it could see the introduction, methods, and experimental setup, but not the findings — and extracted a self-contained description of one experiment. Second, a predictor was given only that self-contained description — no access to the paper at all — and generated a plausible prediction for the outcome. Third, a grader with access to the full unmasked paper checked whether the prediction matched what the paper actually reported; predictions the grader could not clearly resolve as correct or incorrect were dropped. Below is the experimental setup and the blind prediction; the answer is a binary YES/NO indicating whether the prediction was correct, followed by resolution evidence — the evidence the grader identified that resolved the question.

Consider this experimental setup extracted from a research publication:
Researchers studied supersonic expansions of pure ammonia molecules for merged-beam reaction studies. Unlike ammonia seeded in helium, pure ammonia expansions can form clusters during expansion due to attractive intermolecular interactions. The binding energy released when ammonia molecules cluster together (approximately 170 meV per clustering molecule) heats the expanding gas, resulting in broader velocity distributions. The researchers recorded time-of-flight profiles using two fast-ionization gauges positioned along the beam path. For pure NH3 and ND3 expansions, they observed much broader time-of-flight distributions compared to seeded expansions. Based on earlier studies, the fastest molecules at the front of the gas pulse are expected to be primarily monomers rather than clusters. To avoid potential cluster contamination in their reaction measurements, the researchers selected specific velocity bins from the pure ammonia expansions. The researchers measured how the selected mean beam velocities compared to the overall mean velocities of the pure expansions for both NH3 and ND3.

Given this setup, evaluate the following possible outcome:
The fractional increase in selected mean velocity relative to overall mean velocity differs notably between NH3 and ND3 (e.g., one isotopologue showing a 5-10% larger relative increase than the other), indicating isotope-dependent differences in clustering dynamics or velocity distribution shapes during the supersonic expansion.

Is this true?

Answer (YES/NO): NO